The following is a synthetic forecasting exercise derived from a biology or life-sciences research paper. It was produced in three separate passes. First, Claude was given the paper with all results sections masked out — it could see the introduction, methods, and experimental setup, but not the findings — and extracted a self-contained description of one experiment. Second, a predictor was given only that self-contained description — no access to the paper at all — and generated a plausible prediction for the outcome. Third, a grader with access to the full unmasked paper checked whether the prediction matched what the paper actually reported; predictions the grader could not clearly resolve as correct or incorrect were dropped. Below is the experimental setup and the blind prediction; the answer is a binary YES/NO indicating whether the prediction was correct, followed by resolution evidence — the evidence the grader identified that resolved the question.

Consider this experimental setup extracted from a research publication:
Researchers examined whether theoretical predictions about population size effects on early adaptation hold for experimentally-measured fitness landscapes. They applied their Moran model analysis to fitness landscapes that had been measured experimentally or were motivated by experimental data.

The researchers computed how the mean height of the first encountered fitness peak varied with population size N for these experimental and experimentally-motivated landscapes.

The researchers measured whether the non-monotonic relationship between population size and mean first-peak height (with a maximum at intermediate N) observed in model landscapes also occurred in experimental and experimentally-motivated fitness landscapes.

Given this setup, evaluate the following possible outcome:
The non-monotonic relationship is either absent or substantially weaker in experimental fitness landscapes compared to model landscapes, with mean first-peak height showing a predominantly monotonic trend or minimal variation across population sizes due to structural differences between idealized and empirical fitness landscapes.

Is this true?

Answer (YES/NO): NO